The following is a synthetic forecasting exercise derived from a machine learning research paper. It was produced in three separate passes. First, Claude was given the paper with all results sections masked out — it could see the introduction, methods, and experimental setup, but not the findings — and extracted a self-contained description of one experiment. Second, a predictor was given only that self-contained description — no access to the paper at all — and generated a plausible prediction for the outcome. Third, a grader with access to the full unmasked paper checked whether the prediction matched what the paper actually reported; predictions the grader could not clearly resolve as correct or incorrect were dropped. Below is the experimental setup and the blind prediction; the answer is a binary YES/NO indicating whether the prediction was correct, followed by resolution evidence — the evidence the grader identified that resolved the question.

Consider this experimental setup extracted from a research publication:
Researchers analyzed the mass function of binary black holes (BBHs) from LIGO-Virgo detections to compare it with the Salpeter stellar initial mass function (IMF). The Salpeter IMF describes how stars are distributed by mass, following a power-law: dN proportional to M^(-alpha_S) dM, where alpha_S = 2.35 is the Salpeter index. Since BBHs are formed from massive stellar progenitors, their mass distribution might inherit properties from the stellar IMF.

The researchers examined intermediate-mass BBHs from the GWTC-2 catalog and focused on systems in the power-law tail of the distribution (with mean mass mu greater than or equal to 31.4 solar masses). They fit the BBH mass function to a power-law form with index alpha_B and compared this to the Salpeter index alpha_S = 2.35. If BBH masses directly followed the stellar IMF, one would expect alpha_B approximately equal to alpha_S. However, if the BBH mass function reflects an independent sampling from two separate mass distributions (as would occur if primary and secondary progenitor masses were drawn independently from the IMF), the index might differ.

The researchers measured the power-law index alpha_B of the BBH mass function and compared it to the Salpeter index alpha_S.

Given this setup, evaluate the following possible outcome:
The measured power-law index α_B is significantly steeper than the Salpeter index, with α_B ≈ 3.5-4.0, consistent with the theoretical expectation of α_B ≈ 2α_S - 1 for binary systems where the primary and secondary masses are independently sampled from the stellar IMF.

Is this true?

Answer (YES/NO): NO